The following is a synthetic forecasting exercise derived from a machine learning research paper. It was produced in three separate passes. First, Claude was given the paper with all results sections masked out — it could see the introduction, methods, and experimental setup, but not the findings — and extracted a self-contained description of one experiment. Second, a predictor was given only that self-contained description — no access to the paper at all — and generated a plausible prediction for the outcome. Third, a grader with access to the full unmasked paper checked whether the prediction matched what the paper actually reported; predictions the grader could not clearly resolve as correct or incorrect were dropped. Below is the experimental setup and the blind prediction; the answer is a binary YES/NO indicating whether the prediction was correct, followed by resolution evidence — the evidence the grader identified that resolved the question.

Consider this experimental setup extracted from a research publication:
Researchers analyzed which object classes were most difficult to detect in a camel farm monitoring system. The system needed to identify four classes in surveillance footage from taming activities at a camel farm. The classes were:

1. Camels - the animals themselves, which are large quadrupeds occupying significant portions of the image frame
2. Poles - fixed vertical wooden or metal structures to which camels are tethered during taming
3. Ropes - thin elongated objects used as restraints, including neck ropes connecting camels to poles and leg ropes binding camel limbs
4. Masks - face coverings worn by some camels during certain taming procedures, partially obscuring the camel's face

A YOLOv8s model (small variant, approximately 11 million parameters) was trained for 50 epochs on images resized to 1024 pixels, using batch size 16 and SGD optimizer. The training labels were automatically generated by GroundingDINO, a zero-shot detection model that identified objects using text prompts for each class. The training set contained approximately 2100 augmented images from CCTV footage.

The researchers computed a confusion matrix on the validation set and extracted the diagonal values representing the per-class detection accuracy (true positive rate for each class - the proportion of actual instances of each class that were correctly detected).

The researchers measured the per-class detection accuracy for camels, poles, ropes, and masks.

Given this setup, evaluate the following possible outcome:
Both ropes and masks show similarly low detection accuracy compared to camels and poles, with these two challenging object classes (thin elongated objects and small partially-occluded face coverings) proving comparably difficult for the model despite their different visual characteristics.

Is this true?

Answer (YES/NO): YES